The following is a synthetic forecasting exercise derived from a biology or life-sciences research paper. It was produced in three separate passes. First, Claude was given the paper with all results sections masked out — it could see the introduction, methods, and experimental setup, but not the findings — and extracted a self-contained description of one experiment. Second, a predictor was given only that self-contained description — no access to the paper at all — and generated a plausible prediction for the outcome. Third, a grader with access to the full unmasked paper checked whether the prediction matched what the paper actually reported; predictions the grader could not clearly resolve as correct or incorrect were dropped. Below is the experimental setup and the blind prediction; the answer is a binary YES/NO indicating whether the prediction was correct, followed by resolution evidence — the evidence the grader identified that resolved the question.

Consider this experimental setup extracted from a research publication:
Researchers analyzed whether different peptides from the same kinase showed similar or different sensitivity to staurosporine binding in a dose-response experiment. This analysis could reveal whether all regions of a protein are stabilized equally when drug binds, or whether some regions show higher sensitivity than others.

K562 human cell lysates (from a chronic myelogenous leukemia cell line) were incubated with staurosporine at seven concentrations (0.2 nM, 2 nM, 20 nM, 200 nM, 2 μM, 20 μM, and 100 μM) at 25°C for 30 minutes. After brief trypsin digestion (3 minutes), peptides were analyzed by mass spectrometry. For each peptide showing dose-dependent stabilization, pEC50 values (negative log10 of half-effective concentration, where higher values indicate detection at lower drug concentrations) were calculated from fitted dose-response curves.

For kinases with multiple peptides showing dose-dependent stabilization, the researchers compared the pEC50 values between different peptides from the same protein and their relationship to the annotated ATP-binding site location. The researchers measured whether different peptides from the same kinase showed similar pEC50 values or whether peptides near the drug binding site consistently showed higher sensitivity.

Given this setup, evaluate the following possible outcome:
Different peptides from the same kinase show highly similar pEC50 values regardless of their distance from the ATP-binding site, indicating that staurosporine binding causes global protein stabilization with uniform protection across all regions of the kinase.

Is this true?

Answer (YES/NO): NO